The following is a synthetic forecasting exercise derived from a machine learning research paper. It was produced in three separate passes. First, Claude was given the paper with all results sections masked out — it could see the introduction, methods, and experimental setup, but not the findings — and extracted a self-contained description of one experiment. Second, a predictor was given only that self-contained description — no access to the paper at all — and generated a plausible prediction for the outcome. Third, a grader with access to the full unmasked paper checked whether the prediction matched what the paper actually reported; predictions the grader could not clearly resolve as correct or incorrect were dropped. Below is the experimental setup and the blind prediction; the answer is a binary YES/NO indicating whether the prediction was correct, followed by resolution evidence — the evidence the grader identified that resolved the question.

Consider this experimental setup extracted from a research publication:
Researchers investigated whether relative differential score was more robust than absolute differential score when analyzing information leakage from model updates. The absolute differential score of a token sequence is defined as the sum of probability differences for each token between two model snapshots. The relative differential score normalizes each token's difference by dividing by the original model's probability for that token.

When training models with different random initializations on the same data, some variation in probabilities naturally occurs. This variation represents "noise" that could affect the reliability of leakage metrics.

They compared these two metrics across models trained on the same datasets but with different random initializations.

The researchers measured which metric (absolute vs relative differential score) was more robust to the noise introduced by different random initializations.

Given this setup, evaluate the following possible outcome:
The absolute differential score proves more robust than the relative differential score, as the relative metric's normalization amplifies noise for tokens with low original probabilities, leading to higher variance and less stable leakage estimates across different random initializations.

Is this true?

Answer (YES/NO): NO